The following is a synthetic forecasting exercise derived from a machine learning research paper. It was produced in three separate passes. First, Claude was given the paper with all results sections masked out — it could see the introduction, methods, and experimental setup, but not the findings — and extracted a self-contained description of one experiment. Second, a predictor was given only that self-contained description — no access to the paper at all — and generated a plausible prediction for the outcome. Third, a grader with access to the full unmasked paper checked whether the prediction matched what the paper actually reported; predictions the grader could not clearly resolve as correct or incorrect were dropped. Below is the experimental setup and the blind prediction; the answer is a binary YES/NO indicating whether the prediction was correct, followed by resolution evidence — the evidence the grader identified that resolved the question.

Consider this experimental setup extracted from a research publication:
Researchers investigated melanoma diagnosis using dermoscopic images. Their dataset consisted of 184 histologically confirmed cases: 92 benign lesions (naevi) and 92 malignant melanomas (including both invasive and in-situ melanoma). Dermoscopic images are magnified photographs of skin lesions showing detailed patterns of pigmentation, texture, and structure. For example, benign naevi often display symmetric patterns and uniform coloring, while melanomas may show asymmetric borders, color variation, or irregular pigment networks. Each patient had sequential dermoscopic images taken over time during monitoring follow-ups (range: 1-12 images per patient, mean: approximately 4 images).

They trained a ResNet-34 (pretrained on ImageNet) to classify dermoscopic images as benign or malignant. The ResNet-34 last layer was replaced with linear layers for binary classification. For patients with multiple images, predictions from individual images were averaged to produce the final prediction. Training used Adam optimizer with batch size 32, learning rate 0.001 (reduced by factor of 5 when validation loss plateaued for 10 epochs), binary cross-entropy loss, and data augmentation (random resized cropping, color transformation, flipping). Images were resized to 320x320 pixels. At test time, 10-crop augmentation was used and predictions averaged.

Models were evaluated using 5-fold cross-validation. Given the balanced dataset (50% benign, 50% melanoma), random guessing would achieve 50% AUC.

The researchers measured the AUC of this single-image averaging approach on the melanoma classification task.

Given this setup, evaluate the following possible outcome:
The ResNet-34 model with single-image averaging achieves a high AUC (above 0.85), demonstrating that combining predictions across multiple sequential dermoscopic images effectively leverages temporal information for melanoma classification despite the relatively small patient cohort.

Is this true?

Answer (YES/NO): NO